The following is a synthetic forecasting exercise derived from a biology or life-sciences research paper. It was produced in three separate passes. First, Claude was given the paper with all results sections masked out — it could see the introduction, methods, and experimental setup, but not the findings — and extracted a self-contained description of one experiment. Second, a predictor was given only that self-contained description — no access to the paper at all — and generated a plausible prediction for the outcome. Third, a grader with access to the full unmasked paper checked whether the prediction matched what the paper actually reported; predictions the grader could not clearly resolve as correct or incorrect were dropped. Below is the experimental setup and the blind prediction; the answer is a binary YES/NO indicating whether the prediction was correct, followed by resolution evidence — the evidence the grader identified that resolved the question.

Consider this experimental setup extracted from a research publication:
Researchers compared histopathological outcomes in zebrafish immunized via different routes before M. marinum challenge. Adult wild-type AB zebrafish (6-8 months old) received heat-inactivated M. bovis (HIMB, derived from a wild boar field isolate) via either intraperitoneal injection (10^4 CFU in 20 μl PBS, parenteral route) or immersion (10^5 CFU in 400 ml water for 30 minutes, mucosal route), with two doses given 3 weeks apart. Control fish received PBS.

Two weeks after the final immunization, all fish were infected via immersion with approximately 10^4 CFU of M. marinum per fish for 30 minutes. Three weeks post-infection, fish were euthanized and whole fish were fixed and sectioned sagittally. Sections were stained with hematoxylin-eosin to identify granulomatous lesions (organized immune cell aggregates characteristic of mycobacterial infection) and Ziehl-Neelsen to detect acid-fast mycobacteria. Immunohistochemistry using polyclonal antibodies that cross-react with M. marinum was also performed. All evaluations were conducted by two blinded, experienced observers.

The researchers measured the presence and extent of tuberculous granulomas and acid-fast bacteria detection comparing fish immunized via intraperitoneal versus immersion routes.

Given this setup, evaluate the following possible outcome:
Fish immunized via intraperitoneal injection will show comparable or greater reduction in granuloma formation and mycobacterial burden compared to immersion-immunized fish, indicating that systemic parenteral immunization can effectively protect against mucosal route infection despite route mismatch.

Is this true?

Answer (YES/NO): NO